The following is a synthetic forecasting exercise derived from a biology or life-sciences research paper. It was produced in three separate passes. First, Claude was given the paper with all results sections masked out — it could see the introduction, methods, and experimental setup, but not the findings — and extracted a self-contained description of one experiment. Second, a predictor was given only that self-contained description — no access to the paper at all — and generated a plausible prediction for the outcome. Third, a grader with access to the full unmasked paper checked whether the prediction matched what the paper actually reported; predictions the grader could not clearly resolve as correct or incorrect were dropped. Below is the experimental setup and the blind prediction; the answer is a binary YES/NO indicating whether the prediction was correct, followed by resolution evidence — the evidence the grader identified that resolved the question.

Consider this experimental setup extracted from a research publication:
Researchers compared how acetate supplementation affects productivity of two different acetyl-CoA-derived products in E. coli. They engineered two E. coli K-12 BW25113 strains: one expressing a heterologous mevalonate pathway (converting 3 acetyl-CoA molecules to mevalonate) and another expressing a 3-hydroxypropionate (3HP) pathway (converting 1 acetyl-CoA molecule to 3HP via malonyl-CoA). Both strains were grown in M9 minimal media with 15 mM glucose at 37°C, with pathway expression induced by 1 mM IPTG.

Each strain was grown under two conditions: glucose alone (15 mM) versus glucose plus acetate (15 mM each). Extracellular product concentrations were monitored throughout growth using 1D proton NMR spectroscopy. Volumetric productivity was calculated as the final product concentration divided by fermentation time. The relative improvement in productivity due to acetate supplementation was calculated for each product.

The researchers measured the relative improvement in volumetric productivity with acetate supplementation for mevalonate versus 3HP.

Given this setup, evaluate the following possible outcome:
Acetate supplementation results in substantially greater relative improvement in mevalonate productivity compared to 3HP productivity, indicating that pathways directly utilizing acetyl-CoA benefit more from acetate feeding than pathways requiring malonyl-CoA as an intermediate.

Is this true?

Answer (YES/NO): YES